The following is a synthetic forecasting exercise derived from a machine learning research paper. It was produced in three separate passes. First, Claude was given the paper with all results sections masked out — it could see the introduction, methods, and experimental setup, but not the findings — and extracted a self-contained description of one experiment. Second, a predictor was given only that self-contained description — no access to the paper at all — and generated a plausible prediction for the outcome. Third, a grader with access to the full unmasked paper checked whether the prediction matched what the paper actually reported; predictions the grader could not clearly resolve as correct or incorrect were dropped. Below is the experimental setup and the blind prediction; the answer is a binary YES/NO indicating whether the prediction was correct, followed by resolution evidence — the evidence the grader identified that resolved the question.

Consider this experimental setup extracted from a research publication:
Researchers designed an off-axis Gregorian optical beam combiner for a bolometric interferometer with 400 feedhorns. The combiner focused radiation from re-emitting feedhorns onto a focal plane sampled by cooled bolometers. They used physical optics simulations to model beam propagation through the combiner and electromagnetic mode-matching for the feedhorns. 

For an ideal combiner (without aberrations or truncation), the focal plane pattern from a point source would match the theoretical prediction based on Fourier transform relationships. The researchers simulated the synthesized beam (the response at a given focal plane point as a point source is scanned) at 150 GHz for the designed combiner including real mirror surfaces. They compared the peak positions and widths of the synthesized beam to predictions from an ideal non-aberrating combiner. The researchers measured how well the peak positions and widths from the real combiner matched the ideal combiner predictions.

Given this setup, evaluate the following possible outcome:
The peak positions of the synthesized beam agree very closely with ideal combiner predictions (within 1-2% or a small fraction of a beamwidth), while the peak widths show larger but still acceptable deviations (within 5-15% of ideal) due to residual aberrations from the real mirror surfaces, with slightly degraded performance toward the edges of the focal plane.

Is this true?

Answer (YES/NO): NO